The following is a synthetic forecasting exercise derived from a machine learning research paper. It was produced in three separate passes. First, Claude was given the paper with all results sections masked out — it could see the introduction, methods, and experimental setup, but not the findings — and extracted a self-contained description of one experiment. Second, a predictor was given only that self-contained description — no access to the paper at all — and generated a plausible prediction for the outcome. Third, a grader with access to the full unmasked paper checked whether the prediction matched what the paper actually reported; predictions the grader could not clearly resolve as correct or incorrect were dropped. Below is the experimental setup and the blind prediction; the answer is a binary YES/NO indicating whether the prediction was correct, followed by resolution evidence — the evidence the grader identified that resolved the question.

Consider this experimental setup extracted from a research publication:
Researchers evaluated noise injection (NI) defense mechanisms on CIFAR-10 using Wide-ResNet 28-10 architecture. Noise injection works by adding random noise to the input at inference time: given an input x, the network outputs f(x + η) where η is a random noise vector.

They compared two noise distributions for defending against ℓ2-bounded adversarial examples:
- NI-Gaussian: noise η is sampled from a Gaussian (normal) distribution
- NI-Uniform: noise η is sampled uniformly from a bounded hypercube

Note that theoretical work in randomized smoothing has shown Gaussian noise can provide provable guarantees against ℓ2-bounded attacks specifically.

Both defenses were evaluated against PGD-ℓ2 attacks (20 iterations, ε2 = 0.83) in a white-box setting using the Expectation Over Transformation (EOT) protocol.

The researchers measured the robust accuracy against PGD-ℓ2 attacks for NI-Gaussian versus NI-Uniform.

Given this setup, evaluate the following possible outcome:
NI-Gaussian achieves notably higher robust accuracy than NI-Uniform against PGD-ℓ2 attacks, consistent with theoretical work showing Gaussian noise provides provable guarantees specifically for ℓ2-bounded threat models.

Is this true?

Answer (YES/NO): NO